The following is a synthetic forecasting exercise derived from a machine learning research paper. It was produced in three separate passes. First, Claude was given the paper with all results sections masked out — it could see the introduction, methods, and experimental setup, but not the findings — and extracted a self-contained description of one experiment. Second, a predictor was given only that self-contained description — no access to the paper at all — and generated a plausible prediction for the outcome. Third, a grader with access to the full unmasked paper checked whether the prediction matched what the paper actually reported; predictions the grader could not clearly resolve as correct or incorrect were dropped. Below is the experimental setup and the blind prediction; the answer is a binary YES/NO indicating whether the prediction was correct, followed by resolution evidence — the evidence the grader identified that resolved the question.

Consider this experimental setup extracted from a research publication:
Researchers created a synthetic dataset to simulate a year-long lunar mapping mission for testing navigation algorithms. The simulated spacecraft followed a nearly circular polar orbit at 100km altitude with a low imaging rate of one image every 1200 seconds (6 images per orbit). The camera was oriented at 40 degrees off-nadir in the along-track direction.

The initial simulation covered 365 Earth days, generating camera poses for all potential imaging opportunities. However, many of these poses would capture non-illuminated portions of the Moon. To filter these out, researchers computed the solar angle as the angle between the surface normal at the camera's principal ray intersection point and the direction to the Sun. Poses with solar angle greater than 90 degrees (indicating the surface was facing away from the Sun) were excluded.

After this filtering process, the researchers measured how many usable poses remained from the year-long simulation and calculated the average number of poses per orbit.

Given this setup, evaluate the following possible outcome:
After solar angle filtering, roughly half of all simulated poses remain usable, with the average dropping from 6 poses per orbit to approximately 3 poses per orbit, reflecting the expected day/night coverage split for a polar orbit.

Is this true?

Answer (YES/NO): NO